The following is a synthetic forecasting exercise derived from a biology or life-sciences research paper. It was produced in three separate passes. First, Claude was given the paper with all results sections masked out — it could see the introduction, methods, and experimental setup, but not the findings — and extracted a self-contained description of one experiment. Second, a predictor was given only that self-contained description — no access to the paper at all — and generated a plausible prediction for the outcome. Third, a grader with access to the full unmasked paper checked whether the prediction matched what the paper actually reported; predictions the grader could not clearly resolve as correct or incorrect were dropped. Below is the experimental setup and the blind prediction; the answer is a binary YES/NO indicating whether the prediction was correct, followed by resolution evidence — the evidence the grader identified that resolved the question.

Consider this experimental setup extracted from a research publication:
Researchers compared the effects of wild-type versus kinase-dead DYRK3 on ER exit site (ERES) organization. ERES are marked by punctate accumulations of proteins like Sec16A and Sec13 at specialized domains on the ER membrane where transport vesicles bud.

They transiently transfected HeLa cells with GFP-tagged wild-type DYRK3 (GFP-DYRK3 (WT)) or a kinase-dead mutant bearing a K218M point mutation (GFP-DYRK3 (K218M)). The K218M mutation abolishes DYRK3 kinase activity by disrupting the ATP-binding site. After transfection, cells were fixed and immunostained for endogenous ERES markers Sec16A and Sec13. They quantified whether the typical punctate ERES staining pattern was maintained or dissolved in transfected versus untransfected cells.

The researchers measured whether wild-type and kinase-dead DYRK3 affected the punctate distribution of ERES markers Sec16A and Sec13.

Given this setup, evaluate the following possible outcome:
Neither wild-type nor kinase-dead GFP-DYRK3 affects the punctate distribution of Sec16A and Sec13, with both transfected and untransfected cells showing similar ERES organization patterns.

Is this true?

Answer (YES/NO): NO